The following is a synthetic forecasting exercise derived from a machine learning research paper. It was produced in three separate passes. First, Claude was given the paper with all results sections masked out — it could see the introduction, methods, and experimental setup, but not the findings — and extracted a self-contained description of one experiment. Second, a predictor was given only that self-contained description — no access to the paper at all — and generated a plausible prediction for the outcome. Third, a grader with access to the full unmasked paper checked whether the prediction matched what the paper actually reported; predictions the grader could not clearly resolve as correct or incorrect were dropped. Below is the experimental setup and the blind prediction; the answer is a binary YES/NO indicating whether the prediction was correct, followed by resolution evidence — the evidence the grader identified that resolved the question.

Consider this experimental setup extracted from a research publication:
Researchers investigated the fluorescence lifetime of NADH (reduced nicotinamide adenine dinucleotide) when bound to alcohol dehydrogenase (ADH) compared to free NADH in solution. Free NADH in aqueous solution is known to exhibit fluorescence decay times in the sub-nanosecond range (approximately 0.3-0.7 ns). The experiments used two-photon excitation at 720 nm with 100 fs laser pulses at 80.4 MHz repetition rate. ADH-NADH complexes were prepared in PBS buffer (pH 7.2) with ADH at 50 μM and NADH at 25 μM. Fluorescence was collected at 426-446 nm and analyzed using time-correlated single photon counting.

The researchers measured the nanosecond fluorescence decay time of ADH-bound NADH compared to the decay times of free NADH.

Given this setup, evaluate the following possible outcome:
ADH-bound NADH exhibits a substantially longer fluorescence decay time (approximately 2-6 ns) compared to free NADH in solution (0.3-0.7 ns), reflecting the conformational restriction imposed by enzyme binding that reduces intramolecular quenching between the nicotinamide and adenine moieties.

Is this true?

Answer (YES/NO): NO